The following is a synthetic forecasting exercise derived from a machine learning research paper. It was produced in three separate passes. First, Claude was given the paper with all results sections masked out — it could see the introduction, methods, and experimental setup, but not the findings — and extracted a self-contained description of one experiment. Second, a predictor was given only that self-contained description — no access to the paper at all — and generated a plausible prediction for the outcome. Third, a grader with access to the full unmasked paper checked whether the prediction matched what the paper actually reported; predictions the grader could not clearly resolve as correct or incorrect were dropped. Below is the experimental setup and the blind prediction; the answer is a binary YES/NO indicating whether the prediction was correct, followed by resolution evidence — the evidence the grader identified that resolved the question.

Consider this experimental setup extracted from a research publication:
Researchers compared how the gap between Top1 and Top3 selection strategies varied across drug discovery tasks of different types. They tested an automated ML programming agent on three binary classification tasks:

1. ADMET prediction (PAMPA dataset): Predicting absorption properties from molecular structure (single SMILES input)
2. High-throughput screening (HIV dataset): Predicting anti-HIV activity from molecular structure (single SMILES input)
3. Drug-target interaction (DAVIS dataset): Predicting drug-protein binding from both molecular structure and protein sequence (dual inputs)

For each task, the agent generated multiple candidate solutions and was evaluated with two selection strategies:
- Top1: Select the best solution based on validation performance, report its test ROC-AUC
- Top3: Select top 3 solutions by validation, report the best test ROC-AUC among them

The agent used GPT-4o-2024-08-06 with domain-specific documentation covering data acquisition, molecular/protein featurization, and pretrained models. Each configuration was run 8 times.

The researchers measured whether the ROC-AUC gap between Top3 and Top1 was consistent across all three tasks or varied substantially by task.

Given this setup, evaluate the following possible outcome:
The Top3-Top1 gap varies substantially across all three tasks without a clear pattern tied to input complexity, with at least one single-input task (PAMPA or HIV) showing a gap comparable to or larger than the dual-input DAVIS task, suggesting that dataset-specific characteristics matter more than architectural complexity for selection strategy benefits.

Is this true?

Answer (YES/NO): NO